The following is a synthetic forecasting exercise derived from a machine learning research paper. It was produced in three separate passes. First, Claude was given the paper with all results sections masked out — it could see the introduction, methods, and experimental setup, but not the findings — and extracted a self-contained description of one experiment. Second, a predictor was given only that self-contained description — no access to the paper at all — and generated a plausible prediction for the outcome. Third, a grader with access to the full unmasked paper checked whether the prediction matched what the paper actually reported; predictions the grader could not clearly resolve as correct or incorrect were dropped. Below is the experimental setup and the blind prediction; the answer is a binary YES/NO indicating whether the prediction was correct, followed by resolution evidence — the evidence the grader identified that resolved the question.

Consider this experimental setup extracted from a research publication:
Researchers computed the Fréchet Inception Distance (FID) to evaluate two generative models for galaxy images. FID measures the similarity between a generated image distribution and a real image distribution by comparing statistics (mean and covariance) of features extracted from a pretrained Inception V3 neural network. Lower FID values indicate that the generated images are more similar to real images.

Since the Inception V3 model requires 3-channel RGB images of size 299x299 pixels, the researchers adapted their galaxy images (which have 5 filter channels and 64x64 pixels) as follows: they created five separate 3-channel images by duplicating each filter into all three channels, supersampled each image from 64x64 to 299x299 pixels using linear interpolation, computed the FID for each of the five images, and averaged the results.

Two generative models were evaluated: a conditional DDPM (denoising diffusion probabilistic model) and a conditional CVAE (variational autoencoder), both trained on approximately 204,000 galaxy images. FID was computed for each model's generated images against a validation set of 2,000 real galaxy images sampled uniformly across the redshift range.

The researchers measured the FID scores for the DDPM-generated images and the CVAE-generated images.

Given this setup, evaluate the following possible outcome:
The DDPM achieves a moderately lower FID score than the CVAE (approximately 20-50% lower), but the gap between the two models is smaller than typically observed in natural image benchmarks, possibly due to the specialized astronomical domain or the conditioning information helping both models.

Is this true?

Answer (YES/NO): YES